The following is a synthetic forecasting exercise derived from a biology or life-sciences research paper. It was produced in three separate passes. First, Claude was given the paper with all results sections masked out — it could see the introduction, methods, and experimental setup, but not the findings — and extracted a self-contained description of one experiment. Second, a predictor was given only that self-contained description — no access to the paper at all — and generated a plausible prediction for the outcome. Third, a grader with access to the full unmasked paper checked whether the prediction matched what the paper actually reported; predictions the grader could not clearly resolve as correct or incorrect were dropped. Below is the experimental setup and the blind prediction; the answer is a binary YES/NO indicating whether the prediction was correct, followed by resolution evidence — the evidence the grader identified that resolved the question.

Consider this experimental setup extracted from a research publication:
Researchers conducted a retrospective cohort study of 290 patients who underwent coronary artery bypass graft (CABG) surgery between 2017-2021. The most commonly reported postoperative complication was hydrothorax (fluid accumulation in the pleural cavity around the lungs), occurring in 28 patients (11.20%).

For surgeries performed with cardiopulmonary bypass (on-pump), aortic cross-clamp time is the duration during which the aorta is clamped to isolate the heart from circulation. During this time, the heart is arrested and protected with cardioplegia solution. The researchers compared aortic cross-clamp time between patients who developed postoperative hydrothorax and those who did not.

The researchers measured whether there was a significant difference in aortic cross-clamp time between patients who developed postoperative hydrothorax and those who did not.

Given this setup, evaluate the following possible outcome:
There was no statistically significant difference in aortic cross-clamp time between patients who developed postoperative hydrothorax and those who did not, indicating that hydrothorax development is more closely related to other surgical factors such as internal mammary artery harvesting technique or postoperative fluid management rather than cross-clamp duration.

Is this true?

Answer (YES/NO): NO